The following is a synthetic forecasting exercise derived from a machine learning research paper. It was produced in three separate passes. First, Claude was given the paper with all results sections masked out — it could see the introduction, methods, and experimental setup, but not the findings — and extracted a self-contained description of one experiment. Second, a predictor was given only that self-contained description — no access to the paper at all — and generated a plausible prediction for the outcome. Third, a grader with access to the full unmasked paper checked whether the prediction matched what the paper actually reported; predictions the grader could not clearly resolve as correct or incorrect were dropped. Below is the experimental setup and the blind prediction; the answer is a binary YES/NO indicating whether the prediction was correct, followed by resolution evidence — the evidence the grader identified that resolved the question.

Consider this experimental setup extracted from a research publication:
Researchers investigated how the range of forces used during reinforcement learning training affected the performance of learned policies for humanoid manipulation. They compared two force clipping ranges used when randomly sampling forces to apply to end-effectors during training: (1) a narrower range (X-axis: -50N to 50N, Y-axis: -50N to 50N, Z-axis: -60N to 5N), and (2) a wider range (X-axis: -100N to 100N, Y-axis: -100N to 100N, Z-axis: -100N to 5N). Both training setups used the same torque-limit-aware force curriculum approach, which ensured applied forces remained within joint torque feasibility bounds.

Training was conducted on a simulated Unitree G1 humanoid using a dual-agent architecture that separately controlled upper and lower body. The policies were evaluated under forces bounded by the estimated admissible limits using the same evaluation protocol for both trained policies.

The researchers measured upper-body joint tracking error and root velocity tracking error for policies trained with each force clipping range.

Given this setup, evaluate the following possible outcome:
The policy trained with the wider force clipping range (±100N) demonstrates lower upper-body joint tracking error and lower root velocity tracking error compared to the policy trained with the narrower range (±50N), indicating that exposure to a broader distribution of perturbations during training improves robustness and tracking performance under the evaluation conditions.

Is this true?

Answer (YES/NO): NO